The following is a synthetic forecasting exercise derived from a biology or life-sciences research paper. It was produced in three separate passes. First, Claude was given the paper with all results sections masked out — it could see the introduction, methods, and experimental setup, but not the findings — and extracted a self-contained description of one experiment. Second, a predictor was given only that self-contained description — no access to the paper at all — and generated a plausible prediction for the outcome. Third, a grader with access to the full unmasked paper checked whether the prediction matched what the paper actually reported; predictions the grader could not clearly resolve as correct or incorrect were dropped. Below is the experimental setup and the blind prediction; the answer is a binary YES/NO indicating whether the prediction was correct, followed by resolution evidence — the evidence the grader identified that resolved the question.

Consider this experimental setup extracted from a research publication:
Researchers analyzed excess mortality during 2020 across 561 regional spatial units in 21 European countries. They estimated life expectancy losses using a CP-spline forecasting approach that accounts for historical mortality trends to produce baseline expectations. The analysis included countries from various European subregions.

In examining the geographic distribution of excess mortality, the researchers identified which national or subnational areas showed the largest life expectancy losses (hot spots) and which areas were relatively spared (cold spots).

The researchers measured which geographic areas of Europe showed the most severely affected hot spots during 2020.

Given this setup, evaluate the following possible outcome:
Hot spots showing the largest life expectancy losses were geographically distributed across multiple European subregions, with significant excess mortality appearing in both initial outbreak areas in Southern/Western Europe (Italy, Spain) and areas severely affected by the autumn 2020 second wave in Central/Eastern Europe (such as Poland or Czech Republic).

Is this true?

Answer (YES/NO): YES